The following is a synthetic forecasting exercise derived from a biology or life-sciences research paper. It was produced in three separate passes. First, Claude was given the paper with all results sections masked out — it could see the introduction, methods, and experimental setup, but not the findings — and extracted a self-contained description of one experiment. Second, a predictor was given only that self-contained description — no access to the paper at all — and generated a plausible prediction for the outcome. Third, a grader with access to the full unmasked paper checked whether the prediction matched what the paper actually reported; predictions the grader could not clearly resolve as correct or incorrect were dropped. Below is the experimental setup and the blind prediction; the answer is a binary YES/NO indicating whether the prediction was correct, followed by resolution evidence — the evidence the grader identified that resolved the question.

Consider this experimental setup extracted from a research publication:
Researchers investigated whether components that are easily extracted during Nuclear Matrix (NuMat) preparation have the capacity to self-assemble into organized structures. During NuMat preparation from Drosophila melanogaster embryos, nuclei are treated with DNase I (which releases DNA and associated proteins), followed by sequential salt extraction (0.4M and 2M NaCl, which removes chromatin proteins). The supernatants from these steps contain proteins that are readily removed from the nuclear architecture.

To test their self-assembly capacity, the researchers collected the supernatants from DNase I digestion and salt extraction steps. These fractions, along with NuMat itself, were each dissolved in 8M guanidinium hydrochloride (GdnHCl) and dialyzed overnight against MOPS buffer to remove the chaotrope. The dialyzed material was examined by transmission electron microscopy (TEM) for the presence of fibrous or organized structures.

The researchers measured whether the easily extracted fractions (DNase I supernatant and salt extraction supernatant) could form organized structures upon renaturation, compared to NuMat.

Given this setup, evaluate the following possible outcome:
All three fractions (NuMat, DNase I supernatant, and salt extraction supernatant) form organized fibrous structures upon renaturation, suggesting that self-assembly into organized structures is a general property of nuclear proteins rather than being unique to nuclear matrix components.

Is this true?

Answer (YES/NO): NO